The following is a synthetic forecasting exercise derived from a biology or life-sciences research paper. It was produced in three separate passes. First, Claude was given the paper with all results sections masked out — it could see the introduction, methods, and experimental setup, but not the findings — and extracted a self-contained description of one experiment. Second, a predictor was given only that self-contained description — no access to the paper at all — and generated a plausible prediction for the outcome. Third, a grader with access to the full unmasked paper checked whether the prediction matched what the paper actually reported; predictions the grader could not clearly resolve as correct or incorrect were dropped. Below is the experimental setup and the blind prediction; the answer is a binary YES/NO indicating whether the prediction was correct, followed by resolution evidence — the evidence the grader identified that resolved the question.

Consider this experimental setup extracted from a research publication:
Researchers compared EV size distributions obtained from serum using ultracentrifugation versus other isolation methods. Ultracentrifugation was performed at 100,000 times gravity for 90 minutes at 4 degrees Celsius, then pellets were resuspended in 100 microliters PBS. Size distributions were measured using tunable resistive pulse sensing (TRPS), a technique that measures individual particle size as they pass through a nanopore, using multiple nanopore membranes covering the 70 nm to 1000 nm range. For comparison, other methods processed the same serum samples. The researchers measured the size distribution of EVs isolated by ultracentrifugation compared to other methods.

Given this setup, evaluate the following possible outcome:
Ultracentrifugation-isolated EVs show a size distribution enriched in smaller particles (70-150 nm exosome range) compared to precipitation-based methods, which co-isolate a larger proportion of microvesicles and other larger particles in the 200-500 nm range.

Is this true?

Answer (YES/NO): NO